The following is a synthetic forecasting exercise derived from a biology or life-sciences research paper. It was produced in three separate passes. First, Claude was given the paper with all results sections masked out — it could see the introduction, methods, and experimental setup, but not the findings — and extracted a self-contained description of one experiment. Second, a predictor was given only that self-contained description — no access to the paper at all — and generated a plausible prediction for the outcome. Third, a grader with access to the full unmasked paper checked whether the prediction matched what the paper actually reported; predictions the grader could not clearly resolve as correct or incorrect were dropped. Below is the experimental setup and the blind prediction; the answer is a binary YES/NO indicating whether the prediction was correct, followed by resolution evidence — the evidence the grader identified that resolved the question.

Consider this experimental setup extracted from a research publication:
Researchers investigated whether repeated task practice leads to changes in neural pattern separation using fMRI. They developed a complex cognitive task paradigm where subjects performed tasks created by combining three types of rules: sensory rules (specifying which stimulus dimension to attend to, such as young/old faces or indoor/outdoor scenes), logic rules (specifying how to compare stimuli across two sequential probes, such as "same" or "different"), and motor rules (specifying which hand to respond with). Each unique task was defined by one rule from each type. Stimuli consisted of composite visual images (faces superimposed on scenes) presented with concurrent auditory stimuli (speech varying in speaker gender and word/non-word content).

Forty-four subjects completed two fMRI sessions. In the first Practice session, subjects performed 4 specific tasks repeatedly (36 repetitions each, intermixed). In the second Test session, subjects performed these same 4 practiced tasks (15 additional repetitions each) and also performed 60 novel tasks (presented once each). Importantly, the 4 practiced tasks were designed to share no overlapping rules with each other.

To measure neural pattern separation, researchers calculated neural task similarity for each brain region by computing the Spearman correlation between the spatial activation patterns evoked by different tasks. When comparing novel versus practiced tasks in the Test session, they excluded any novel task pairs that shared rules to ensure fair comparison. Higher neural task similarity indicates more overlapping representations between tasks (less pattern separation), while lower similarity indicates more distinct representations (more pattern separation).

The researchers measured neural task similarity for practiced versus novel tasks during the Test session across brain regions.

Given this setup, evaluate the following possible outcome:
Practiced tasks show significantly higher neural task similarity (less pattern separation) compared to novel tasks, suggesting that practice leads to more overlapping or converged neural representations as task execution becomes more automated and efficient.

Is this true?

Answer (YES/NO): NO